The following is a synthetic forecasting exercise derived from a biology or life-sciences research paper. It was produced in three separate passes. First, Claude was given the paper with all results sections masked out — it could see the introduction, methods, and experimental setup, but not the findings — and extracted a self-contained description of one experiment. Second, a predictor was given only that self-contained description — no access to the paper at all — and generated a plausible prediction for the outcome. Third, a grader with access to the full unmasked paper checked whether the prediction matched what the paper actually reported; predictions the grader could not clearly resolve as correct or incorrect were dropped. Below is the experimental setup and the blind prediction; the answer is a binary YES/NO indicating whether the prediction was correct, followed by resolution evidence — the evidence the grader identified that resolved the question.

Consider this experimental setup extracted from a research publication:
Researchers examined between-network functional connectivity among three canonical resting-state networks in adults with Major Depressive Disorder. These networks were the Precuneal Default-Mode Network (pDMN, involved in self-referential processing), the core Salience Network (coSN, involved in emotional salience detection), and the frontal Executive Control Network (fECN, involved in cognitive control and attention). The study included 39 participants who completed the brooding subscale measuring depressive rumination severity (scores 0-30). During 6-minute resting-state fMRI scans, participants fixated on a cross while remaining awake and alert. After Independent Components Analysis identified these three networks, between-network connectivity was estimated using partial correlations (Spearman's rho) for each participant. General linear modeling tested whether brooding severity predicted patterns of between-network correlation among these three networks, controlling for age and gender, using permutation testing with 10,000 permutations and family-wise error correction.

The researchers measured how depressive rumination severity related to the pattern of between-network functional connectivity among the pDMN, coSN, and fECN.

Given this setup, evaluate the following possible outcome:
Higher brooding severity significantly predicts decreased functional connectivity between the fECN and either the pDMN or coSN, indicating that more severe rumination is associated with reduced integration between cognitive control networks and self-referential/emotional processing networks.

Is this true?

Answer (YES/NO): YES